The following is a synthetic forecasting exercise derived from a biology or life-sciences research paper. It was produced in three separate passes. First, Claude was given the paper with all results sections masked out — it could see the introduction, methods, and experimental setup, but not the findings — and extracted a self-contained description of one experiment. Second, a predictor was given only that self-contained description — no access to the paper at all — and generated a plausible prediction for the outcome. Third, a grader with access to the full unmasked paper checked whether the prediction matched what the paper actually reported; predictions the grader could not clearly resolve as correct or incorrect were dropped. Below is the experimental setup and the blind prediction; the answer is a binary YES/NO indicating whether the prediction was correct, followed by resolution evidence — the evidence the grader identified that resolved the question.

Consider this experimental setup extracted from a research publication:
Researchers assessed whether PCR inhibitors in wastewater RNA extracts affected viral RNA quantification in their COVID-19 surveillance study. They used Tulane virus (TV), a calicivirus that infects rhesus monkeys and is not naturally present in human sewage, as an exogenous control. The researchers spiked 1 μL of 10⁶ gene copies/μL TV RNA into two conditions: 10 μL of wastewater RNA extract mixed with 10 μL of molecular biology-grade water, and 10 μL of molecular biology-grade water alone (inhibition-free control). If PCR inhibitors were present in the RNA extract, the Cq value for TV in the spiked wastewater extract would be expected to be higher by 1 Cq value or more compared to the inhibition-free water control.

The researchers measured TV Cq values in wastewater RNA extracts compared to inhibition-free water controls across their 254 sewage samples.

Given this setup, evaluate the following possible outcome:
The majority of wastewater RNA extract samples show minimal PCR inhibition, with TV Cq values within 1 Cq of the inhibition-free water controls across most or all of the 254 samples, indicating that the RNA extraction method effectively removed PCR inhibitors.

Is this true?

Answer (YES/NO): YES